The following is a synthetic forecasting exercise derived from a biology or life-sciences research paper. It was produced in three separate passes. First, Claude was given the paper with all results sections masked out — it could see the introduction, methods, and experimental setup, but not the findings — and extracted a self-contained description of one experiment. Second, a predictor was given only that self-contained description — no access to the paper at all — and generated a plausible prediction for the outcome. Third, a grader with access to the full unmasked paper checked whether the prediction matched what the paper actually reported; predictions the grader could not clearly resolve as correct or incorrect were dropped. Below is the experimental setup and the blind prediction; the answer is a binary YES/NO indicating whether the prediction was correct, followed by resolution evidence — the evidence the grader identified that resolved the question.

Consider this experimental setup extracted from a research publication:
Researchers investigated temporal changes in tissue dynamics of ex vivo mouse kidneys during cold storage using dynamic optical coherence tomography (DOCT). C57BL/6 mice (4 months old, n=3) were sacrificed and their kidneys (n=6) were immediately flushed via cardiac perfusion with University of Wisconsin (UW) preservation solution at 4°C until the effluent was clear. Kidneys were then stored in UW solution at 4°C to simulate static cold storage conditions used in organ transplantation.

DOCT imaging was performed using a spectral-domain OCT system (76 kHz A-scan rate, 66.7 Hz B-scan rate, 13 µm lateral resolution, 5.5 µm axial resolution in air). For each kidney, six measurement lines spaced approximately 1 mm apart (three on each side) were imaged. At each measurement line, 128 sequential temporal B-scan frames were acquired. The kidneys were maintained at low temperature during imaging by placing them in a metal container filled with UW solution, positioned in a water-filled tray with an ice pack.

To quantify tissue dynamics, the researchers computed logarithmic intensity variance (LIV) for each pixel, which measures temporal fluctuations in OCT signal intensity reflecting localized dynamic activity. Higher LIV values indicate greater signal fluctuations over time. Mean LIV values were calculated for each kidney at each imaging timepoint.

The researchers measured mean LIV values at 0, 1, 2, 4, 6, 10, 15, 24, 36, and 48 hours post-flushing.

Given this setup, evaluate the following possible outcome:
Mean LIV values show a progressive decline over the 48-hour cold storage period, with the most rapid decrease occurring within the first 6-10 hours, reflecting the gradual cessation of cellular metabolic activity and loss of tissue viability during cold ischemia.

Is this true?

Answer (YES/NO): NO